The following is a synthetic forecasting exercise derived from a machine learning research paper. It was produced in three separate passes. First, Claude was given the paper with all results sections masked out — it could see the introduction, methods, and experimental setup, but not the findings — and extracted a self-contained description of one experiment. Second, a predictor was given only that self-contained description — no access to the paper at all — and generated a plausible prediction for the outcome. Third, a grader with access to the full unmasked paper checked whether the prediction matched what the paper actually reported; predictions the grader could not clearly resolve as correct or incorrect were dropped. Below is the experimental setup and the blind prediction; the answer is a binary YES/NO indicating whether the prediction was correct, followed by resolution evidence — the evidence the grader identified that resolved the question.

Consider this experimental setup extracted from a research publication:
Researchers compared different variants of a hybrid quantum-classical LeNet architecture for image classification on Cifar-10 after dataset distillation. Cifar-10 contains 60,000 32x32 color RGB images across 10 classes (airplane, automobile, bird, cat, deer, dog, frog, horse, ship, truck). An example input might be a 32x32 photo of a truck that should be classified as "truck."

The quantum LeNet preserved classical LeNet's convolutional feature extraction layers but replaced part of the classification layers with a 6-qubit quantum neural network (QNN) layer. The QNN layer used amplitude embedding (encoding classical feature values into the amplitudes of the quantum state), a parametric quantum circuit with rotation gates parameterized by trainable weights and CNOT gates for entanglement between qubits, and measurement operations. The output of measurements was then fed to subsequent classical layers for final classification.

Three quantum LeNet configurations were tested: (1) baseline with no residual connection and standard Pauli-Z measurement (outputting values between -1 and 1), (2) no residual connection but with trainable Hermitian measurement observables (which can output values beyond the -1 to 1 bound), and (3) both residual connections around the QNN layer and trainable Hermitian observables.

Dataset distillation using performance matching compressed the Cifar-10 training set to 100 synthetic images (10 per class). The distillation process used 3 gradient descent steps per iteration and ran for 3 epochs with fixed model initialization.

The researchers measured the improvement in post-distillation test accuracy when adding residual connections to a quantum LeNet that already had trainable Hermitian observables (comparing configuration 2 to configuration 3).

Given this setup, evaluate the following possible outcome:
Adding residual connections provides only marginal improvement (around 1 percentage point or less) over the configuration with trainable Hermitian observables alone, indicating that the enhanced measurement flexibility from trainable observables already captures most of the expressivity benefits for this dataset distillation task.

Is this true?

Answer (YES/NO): NO